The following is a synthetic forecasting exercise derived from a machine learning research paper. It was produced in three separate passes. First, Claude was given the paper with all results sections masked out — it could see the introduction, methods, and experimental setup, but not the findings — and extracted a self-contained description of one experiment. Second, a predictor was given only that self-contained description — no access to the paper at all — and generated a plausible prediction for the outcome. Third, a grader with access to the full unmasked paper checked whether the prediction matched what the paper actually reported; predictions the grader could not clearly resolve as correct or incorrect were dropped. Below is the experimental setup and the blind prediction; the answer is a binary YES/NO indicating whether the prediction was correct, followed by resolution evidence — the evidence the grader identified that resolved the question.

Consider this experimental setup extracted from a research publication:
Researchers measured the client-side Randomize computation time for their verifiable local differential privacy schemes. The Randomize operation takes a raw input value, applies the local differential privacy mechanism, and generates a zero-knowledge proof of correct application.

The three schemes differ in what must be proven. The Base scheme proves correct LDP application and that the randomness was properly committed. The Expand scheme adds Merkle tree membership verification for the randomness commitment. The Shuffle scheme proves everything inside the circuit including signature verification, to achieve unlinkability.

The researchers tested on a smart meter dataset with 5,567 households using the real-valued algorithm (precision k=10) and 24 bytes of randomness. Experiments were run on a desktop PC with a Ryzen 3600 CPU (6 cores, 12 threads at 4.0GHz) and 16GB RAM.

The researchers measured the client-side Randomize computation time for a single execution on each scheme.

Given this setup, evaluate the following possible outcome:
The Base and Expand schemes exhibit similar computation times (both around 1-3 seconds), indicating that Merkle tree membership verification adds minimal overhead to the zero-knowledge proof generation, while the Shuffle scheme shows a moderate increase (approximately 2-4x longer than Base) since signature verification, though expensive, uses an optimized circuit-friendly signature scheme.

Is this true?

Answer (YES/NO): NO